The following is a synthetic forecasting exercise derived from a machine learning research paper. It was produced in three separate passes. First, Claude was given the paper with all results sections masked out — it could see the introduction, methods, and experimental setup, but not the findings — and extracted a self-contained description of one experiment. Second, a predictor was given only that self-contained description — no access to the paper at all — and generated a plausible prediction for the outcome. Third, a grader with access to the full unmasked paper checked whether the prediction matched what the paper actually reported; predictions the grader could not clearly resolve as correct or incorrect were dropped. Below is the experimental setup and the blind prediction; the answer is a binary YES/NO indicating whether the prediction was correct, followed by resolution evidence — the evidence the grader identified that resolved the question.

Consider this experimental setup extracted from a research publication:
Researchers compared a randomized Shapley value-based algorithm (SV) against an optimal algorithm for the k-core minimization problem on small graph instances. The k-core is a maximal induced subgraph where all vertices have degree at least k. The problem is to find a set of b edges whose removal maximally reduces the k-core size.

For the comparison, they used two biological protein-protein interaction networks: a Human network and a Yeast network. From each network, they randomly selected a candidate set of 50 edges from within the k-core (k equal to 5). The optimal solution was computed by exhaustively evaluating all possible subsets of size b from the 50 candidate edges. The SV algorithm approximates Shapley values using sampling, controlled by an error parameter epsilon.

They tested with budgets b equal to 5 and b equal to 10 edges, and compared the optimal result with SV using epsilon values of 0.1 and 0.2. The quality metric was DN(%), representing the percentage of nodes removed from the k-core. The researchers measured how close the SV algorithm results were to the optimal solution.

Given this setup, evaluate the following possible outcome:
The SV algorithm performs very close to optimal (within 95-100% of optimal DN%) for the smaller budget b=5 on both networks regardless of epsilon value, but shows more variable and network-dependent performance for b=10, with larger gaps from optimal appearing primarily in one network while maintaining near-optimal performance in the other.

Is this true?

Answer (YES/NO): NO